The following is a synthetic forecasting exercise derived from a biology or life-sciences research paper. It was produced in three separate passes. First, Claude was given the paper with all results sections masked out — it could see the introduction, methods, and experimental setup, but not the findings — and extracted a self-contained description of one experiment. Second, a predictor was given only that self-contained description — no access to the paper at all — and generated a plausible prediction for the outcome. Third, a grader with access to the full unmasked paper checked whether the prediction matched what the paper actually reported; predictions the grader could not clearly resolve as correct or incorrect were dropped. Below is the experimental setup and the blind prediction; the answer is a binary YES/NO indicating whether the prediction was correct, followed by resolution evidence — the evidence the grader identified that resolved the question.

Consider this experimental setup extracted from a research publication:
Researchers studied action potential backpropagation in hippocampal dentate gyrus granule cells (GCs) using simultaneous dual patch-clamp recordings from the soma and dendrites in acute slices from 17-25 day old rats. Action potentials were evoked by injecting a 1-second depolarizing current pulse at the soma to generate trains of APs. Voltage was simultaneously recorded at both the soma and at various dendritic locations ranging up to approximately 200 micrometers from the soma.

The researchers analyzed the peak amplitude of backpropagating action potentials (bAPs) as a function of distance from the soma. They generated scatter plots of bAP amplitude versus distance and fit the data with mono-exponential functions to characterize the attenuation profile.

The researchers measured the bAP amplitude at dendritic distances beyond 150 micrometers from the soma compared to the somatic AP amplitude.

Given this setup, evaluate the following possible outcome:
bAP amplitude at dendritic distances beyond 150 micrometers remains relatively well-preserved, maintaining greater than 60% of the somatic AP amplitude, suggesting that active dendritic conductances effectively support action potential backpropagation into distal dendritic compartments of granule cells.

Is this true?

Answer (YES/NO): NO